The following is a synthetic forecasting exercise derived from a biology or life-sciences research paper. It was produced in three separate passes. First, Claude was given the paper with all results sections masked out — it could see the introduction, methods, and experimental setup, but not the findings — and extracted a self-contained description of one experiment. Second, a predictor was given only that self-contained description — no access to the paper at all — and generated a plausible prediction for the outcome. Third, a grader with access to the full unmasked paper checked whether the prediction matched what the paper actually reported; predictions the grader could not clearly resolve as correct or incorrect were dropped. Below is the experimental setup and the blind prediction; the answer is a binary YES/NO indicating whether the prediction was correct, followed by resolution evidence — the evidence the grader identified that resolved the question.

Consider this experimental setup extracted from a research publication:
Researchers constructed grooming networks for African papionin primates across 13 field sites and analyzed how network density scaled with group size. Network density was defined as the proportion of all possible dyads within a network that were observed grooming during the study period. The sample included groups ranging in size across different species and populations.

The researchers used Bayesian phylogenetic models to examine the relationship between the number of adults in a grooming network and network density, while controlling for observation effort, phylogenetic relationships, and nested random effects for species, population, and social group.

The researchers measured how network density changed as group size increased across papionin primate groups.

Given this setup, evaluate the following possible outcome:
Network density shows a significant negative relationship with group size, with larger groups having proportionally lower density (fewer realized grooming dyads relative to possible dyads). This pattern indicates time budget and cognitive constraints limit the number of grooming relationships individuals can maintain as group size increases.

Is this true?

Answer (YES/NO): NO